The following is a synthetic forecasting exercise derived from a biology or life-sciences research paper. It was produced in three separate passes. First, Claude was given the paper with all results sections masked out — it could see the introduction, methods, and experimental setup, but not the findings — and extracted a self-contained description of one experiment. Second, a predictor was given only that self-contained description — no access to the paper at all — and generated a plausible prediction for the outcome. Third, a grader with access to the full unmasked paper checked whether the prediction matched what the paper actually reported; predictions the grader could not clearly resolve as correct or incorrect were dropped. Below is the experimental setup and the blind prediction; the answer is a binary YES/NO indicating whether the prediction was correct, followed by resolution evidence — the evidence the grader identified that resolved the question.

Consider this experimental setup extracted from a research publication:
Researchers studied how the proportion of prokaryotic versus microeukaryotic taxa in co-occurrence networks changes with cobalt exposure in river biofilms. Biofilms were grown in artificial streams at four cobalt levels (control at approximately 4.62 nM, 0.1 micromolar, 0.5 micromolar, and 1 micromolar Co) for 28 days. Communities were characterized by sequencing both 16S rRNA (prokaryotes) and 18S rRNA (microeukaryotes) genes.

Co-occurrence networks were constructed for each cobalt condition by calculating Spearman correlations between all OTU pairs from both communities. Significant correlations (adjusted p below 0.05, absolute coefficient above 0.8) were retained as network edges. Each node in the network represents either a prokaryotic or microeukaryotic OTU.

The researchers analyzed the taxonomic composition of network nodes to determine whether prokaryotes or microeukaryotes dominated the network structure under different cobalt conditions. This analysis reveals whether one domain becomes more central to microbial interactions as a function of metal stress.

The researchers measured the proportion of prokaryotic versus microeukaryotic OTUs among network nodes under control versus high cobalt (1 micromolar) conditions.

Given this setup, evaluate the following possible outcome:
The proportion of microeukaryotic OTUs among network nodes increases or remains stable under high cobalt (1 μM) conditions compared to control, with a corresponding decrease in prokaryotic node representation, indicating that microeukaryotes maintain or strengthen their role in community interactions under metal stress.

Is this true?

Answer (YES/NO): NO